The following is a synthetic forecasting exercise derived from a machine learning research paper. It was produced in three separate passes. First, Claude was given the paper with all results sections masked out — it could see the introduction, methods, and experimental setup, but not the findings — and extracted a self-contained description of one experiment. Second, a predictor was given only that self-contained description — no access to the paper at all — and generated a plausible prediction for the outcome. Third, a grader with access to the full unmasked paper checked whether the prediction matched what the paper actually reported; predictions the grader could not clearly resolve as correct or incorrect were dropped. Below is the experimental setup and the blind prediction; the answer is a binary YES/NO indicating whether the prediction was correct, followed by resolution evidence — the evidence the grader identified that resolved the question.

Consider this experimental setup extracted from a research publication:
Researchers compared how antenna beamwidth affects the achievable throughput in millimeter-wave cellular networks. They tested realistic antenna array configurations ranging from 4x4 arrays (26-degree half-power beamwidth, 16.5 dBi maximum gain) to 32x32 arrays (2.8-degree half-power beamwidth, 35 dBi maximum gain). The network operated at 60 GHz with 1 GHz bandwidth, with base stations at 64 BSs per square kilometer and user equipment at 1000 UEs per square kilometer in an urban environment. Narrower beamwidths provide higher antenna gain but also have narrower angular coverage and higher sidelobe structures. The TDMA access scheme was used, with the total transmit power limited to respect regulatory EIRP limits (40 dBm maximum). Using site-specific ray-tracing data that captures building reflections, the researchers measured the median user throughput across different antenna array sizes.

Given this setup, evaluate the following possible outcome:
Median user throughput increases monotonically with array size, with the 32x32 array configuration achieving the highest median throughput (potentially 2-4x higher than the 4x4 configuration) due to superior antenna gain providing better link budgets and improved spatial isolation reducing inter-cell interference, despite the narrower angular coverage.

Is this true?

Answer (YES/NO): NO